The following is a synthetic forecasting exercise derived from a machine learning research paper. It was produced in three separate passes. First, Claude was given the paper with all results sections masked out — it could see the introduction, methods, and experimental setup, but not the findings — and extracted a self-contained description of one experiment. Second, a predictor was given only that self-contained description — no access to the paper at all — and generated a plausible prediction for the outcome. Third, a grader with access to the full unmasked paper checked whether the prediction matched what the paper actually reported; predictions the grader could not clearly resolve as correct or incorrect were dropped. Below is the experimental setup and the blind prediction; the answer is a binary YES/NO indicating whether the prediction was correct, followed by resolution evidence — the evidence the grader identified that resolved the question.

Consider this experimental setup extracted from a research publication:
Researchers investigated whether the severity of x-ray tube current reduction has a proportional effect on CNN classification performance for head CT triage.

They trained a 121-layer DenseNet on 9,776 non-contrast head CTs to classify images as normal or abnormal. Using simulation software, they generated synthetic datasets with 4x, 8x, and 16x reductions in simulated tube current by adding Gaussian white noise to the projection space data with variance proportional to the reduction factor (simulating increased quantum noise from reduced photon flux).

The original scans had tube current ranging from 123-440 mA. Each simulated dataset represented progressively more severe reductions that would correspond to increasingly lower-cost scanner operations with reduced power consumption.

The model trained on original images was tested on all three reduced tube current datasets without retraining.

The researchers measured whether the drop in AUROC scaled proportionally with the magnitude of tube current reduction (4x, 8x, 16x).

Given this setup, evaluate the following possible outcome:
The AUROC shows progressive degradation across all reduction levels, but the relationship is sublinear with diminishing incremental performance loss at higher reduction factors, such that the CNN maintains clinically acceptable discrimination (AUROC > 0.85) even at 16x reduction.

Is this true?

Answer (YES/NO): NO